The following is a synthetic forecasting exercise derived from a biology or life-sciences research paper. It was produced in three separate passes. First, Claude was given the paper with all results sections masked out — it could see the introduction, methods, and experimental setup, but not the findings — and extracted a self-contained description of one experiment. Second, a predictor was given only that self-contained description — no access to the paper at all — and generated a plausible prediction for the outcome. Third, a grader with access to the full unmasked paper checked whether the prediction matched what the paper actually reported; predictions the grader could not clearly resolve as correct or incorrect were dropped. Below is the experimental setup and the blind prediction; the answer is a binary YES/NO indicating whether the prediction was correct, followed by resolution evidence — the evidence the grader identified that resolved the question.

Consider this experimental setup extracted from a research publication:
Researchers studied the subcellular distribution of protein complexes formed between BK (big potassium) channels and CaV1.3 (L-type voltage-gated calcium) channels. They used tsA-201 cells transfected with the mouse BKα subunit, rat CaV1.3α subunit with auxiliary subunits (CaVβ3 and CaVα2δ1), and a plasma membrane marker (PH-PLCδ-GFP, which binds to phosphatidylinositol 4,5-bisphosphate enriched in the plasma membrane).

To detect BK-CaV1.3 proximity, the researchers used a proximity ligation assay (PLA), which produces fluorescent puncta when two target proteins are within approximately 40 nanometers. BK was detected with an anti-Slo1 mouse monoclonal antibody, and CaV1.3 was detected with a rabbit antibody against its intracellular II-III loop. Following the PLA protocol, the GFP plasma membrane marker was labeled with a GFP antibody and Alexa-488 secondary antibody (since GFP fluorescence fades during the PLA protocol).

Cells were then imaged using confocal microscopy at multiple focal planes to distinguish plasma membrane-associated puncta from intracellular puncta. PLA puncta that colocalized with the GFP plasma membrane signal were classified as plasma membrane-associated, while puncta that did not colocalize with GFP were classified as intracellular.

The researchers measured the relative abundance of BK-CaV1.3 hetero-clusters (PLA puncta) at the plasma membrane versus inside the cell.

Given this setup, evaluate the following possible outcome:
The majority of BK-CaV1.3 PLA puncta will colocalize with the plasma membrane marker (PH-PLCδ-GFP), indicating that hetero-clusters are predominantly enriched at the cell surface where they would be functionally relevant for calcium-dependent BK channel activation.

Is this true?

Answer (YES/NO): NO